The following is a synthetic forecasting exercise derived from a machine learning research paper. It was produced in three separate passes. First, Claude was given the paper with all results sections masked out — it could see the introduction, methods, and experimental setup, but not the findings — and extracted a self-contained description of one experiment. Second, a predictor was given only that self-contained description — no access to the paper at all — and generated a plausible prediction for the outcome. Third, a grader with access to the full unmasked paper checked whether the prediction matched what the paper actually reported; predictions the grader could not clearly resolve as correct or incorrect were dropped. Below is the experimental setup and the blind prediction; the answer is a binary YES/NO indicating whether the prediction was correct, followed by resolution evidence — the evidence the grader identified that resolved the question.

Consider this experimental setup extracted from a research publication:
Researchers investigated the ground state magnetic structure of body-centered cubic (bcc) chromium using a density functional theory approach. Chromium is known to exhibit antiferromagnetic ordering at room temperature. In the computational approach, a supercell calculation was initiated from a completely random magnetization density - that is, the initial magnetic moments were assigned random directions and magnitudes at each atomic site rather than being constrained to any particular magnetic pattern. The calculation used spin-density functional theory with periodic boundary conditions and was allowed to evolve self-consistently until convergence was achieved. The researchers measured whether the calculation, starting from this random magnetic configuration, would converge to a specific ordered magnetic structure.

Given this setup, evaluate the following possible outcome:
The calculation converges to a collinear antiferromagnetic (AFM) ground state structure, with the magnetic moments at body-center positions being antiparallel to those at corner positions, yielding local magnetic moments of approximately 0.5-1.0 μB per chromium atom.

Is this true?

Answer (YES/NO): NO